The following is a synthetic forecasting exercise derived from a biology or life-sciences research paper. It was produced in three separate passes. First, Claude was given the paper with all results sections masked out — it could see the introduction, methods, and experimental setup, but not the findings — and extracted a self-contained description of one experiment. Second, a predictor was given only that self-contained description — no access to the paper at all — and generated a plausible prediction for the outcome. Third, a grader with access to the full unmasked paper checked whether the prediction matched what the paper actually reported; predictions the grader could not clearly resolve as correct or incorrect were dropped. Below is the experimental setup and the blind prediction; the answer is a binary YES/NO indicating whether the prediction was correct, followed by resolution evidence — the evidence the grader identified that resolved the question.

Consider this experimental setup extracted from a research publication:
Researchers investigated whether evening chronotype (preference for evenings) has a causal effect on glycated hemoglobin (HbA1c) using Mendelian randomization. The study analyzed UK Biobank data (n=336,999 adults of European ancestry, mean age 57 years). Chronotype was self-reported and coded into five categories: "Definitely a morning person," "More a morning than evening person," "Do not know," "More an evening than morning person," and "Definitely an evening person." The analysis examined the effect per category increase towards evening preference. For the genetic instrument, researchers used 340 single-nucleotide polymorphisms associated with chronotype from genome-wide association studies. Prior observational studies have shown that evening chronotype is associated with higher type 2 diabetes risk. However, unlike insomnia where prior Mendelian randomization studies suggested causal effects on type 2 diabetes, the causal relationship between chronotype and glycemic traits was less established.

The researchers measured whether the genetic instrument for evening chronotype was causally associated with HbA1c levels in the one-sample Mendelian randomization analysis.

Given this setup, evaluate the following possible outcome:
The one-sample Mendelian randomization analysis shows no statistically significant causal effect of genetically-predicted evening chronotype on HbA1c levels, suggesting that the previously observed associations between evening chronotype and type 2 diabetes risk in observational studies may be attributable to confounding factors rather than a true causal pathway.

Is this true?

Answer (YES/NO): NO